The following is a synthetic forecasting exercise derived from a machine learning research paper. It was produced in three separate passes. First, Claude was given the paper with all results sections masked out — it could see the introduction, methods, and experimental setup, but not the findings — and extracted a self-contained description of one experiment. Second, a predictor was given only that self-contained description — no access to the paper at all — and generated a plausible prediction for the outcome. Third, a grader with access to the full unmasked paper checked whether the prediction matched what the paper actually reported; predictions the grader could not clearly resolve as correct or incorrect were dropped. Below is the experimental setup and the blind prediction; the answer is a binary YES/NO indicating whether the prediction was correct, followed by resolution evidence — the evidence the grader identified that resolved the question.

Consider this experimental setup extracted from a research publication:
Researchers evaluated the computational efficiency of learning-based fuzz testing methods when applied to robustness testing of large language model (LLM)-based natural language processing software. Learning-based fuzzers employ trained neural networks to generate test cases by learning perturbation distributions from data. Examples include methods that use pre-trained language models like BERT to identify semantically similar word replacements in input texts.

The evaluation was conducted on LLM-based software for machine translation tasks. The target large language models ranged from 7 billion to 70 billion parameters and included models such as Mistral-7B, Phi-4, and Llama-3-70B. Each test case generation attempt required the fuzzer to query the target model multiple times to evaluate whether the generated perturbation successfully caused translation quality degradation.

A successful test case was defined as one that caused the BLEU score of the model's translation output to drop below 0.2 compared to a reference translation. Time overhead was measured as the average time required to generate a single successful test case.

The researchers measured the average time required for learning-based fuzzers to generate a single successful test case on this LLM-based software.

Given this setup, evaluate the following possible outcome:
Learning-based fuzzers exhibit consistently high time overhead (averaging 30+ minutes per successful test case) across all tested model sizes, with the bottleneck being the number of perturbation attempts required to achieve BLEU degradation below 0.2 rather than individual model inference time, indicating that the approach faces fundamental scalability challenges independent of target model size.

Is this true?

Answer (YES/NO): NO